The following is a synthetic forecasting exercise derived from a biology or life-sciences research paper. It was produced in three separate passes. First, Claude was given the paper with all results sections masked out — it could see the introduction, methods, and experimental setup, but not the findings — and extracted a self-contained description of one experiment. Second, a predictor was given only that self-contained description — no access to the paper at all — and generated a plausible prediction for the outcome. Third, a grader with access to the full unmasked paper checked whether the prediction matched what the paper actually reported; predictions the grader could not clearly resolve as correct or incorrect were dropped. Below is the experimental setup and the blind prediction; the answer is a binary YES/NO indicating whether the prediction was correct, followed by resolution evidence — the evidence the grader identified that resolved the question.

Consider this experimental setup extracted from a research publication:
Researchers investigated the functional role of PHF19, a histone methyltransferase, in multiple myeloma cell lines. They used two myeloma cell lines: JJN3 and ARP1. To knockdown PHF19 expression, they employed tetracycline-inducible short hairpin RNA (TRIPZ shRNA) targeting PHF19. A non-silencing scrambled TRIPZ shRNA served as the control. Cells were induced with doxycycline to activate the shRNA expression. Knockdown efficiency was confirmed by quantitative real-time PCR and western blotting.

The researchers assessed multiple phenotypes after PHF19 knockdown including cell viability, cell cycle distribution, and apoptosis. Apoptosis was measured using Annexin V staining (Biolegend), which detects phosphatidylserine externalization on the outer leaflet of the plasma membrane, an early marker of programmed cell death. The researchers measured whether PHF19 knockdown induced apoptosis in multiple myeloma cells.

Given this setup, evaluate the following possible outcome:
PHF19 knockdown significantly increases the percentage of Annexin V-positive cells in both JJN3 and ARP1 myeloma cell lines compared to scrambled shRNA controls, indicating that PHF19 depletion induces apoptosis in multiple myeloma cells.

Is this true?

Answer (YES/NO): NO